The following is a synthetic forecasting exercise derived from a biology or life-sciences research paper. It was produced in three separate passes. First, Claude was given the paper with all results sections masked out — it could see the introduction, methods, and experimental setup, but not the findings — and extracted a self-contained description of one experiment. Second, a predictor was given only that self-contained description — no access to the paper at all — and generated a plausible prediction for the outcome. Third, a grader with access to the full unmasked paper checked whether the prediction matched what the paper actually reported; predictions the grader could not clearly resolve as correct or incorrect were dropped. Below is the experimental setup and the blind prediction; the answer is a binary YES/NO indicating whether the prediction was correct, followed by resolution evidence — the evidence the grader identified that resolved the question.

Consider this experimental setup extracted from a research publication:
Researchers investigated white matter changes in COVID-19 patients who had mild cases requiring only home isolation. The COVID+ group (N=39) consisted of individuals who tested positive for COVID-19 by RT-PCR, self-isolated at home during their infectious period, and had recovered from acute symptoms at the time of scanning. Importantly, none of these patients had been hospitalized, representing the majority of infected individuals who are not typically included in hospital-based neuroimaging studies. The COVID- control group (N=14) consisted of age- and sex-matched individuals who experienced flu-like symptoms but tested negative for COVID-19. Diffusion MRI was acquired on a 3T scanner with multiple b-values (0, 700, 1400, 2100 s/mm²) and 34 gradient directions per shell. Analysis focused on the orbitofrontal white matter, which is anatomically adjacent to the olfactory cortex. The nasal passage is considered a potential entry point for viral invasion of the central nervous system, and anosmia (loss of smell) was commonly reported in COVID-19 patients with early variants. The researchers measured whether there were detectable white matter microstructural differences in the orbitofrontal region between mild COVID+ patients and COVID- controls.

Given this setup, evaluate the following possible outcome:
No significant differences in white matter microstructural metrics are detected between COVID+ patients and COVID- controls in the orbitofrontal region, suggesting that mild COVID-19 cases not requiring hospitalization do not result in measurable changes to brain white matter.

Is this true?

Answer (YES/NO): NO